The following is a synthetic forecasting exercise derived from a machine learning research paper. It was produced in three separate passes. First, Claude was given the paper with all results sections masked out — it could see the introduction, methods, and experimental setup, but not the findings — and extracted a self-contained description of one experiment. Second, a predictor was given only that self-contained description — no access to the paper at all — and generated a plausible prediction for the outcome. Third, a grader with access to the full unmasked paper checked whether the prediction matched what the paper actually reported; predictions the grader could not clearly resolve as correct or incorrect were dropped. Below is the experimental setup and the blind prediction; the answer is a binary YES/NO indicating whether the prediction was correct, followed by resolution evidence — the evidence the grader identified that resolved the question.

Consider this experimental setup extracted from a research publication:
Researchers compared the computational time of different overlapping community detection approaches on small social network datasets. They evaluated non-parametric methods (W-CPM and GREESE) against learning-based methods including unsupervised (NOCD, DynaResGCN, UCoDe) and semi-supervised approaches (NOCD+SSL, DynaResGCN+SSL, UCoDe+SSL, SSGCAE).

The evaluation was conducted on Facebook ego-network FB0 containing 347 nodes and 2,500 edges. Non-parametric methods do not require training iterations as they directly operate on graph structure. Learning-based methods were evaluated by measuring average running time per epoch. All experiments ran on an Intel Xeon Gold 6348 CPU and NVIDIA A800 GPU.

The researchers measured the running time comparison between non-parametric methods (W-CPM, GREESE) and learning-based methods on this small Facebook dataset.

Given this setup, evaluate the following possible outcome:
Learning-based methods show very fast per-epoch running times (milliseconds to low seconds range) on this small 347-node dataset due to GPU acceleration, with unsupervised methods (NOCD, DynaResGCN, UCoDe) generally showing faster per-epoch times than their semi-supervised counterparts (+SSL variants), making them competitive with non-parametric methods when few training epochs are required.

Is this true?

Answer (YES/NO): NO